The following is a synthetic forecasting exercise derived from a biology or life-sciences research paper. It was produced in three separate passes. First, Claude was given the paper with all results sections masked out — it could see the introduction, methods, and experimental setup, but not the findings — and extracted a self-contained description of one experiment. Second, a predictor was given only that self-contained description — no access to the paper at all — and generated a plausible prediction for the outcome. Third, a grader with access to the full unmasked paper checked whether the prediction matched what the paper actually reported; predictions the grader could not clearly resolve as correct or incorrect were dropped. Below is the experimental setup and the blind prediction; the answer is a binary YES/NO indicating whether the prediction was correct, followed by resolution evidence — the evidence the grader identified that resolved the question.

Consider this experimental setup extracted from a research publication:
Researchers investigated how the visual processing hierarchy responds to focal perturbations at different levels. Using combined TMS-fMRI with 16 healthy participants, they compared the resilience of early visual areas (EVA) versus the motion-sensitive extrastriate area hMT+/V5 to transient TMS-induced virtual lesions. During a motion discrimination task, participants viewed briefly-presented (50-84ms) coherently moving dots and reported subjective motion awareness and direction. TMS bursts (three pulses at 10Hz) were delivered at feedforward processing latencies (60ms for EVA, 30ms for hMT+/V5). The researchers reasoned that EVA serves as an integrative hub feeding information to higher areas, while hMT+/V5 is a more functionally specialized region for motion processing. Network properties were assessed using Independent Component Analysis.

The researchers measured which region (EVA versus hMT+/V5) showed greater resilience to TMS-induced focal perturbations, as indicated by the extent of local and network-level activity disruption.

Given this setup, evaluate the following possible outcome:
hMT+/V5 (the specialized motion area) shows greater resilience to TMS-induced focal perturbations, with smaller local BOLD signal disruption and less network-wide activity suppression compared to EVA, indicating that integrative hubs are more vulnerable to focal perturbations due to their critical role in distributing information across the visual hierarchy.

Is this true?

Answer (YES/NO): NO